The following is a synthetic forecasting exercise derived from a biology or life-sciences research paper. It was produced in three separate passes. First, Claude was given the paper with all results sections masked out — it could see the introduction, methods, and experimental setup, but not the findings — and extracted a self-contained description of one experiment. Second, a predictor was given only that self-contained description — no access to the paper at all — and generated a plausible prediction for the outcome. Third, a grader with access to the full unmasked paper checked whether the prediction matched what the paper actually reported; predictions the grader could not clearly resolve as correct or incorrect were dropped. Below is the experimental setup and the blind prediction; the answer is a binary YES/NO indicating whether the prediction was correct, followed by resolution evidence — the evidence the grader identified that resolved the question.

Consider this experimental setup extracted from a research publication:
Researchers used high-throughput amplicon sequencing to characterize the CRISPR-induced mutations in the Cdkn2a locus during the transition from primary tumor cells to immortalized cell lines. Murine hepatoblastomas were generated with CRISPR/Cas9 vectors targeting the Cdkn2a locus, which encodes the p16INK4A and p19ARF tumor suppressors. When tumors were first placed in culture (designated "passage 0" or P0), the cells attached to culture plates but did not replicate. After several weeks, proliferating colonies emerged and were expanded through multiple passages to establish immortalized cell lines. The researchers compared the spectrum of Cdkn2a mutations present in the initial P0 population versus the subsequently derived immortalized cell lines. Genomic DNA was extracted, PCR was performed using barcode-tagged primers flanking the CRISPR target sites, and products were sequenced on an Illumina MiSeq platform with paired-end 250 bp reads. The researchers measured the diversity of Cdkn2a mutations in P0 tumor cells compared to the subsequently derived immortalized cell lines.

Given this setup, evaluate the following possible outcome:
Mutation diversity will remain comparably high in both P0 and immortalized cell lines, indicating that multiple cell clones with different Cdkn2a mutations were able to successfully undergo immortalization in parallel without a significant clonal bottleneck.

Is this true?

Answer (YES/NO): NO